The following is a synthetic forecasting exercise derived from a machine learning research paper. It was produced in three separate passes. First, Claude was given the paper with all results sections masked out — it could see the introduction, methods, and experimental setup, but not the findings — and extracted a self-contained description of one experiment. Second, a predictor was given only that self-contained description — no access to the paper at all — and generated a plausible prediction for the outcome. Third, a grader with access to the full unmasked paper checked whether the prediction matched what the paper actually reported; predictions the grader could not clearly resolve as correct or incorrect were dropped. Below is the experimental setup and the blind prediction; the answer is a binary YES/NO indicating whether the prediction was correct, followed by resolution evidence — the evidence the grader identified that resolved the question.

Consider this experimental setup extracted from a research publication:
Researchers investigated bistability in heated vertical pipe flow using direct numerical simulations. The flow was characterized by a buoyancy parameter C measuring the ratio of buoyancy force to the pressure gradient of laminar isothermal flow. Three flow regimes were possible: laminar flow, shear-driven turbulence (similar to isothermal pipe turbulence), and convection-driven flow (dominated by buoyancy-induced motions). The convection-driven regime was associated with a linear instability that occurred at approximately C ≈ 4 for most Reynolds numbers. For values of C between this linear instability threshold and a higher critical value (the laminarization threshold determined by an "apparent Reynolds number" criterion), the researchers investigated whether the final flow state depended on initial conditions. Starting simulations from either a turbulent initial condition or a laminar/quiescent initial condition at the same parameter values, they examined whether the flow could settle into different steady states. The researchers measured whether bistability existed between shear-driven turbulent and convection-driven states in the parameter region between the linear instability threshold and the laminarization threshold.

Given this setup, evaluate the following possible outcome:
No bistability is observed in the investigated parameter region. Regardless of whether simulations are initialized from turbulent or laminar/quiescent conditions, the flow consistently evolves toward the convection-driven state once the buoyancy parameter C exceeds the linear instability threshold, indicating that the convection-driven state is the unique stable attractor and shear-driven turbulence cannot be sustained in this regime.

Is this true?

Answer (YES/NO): NO